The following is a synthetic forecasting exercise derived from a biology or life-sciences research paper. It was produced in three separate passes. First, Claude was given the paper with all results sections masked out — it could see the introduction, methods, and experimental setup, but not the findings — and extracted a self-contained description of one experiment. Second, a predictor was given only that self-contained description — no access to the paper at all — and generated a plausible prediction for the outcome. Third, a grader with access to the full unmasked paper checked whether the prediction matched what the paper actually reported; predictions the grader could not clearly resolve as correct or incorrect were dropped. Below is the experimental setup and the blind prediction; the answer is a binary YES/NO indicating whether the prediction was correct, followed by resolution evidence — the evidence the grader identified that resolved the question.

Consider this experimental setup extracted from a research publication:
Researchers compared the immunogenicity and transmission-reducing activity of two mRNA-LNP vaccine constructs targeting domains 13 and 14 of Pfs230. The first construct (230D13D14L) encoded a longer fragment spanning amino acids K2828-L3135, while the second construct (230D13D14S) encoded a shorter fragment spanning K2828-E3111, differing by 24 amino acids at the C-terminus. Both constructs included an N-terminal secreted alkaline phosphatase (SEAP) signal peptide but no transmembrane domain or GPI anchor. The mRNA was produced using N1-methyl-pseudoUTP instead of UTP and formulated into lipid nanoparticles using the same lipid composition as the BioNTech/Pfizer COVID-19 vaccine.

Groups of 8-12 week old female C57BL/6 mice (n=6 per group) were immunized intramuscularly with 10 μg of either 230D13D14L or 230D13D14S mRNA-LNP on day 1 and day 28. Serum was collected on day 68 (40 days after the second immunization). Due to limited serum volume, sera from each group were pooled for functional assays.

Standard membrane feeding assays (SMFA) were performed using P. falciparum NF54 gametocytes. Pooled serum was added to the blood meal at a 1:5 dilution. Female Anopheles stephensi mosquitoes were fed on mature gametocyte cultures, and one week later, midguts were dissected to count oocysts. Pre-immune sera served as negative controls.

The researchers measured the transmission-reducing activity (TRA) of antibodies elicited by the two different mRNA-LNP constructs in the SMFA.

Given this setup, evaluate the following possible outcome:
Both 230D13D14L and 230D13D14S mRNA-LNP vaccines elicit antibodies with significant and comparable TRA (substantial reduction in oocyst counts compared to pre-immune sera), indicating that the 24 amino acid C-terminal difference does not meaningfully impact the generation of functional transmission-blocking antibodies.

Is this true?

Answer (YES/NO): NO